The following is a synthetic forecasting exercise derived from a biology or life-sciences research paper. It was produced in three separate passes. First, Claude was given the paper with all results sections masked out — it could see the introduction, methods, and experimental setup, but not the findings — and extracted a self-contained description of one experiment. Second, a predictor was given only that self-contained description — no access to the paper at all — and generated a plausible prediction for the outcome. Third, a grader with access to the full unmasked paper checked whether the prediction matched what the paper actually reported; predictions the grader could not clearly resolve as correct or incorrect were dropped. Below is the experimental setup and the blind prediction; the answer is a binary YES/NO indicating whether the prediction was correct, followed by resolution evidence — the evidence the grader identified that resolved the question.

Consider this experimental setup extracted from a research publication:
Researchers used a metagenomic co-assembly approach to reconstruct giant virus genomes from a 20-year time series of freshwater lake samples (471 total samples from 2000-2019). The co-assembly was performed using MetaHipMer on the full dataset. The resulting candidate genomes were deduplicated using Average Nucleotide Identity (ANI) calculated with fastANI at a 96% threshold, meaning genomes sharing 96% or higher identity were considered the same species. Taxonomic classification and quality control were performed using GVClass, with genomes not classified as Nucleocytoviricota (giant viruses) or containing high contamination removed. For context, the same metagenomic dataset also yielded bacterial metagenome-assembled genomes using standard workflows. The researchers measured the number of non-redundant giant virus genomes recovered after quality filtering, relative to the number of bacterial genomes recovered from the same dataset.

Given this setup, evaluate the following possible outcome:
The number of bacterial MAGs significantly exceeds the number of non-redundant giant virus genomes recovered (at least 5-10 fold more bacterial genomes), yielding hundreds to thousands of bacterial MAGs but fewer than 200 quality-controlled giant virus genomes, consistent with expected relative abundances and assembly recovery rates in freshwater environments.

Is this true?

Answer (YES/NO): NO